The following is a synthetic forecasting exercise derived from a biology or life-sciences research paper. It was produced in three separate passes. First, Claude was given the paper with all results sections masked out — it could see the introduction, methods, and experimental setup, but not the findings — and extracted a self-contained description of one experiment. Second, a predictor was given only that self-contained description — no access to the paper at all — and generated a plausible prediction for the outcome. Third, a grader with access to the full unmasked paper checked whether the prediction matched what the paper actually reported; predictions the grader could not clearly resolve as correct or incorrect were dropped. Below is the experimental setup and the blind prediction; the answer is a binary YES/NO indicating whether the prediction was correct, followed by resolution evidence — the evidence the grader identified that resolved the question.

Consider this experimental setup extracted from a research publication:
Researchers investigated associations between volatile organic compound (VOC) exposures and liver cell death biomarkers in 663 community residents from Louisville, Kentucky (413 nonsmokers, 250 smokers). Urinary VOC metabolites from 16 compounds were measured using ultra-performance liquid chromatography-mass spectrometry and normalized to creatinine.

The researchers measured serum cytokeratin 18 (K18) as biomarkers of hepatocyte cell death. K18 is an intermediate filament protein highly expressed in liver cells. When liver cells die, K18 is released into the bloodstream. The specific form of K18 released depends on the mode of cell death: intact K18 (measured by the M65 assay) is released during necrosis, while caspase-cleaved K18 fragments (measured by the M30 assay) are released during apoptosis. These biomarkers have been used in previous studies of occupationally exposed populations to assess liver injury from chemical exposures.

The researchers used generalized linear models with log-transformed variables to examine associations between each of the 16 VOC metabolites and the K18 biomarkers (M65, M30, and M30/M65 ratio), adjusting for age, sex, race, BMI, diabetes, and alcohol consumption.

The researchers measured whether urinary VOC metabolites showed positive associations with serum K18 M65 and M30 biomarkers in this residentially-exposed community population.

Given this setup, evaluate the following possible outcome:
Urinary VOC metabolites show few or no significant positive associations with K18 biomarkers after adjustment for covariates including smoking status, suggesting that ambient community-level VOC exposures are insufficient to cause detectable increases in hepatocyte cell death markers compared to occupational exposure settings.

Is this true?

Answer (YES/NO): YES